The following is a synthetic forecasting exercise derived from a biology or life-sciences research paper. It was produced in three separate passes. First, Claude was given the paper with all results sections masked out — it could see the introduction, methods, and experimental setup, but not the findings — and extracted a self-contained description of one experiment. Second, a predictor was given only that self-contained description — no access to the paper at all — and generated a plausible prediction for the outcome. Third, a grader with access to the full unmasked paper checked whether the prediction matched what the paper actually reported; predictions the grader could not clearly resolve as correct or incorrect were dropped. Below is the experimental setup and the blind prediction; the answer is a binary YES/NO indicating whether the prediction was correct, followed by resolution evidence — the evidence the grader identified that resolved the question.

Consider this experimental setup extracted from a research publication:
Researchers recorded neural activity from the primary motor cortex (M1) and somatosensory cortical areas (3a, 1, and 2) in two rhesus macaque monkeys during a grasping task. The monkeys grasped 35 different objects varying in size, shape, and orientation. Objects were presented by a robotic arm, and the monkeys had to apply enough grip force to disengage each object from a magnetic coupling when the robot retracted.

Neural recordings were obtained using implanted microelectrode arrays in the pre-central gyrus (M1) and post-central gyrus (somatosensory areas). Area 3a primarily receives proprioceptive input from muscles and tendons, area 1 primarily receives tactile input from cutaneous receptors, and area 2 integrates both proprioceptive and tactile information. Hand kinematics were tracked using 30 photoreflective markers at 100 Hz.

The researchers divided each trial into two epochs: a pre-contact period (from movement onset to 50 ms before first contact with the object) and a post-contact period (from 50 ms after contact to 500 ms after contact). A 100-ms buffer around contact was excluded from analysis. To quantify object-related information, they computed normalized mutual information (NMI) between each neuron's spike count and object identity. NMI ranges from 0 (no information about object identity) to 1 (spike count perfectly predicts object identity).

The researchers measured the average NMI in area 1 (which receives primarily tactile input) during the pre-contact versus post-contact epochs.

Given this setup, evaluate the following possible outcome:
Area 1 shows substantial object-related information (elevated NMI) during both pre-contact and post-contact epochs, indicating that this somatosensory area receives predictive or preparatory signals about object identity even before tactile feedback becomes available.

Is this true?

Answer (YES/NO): NO